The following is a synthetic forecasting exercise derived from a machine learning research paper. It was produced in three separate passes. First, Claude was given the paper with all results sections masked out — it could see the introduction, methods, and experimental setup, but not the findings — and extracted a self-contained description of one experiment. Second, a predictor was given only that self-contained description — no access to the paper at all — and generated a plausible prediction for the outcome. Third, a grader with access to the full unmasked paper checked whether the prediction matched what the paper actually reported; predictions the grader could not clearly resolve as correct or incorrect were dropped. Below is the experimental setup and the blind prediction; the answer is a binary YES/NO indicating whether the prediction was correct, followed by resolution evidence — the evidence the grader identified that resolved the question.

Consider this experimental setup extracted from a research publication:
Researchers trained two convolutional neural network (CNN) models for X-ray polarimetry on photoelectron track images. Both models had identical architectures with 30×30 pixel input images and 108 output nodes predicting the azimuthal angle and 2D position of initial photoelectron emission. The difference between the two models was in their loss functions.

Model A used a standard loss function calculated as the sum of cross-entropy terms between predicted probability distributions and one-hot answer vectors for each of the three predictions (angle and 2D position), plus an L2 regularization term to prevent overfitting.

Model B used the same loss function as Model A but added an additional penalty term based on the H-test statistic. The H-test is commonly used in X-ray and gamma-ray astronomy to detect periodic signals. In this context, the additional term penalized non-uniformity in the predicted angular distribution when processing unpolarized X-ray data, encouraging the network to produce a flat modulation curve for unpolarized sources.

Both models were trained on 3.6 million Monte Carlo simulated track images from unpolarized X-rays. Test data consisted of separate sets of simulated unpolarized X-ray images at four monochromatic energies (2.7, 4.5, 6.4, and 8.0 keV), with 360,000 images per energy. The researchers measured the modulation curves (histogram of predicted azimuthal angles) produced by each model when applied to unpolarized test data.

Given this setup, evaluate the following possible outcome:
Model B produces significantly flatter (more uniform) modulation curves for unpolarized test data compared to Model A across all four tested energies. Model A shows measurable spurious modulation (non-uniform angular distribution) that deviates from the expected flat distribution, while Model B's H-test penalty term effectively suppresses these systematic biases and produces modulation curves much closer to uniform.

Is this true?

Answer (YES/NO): YES